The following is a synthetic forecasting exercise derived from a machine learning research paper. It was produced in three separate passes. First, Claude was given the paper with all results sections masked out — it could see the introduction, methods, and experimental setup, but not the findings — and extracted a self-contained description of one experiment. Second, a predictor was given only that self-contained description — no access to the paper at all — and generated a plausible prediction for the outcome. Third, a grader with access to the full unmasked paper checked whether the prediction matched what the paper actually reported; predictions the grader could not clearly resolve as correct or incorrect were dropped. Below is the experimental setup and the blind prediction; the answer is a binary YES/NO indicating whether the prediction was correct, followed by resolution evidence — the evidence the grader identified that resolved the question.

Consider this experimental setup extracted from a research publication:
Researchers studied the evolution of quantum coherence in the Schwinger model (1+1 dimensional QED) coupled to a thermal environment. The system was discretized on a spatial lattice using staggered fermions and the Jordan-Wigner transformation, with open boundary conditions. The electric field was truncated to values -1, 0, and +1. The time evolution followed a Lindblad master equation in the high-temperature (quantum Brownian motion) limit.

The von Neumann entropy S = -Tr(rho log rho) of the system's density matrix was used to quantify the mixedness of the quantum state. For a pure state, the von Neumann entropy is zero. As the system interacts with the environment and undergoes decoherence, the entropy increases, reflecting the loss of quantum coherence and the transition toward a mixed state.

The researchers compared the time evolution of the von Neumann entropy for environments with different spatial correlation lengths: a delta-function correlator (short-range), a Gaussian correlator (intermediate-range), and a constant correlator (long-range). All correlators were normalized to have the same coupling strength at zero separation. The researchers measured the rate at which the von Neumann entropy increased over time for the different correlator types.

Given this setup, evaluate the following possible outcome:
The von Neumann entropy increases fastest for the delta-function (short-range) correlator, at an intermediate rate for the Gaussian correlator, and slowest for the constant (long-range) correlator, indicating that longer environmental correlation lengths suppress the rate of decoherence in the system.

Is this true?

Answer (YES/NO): YES